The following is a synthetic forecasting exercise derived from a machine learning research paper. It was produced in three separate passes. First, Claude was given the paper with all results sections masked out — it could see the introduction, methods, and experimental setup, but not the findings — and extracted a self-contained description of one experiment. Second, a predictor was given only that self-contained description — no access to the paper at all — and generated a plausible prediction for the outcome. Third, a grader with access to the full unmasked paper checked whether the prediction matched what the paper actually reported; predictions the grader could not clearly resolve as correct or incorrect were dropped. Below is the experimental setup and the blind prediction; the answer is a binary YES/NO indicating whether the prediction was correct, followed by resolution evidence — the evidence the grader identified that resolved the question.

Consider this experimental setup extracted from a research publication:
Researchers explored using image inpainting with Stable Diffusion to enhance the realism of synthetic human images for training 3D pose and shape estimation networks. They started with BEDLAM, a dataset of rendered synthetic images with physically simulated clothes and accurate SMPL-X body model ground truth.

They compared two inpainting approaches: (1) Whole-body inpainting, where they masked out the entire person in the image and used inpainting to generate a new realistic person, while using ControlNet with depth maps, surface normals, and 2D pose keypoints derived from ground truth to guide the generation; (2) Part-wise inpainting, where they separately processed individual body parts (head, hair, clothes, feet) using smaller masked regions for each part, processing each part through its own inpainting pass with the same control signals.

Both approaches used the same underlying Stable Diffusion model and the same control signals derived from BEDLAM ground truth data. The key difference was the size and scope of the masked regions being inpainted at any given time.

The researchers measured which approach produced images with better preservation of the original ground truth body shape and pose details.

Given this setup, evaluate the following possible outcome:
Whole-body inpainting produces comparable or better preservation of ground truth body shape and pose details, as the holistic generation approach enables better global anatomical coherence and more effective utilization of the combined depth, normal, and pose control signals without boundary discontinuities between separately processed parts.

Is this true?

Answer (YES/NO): NO